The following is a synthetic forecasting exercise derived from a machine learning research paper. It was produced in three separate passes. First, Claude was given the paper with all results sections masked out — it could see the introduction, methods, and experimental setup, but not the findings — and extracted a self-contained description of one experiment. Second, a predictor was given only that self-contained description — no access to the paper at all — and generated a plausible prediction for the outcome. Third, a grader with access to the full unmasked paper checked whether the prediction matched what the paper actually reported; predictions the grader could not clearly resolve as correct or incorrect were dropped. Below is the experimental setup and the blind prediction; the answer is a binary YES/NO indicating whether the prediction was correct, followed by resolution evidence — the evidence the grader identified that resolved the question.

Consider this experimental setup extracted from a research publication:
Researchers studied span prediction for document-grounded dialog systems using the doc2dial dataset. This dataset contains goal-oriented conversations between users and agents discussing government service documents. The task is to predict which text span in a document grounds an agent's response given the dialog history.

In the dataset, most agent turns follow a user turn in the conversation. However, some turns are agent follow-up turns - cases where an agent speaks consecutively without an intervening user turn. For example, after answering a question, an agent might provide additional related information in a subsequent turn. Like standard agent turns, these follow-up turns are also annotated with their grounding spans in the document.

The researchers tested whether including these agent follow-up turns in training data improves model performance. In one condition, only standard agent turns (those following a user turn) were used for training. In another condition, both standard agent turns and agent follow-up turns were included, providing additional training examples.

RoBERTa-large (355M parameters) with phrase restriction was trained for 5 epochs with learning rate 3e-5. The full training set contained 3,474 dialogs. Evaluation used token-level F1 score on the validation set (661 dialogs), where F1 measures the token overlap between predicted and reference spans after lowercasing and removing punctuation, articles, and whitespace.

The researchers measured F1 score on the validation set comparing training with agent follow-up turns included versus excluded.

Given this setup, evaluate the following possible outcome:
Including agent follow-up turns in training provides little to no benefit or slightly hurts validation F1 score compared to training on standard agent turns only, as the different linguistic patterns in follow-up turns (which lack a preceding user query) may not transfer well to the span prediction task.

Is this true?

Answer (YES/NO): NO